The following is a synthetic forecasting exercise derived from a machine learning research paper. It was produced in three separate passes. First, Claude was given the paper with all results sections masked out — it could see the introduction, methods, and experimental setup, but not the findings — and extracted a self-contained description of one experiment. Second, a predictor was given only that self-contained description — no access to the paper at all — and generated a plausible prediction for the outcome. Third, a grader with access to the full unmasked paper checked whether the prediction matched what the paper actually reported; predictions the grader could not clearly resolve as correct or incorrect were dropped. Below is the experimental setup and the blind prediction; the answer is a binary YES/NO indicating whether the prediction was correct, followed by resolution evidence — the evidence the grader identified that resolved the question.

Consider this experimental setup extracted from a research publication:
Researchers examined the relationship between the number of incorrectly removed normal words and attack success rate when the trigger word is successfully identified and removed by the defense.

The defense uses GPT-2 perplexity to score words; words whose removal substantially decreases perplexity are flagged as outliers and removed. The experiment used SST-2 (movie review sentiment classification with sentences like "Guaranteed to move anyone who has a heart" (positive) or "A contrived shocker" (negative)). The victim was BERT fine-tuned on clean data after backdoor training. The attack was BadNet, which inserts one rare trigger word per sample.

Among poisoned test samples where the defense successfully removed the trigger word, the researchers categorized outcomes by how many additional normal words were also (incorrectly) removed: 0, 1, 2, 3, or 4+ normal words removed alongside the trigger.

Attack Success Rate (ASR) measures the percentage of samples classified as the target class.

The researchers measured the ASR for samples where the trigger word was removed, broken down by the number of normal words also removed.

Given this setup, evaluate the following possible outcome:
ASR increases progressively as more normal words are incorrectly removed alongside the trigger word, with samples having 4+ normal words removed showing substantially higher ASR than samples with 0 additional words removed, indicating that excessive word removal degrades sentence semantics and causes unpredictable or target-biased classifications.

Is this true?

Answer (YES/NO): YES